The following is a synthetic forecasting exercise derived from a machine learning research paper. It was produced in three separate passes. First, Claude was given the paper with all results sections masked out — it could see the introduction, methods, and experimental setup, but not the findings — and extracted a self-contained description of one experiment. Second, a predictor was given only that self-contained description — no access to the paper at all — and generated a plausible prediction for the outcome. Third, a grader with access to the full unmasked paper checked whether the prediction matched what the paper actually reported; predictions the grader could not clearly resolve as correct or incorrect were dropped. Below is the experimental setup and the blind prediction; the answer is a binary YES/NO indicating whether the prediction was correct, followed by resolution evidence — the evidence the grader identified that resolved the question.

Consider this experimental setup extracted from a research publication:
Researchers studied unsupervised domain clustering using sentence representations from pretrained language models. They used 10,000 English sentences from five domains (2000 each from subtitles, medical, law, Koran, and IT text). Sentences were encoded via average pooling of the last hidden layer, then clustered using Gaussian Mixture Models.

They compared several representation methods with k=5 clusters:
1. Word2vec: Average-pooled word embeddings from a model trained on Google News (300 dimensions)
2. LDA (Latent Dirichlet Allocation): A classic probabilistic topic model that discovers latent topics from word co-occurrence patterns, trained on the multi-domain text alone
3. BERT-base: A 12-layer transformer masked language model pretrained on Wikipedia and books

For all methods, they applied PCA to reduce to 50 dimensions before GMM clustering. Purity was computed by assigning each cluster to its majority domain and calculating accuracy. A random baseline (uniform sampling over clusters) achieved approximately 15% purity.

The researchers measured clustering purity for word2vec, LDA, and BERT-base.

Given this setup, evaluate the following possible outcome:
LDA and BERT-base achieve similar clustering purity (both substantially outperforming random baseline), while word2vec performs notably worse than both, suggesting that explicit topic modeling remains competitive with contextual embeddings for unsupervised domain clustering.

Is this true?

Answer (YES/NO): NO